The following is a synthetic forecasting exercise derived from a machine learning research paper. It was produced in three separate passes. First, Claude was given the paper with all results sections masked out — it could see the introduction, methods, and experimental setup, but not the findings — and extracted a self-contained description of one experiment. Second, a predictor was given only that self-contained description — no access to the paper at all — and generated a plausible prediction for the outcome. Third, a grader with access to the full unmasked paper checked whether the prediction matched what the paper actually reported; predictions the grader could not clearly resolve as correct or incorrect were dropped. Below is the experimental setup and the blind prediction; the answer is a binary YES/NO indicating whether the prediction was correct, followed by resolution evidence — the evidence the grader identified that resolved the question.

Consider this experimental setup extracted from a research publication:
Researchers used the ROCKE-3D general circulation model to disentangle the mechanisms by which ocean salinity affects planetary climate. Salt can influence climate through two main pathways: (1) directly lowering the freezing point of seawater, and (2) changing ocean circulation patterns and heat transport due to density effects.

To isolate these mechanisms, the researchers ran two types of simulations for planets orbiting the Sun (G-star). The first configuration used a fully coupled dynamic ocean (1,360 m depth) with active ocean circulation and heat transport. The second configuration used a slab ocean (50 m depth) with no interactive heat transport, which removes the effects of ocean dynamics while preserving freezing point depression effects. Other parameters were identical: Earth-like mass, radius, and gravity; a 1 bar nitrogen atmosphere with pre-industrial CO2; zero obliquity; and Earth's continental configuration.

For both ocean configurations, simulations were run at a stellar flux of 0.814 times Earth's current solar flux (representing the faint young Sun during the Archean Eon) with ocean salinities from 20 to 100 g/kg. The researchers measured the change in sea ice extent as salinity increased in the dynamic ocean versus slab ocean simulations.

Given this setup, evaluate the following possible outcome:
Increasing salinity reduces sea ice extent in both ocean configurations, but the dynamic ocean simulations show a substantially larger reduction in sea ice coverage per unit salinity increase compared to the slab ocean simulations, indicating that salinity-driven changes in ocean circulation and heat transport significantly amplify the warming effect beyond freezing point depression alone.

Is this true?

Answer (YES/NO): YES